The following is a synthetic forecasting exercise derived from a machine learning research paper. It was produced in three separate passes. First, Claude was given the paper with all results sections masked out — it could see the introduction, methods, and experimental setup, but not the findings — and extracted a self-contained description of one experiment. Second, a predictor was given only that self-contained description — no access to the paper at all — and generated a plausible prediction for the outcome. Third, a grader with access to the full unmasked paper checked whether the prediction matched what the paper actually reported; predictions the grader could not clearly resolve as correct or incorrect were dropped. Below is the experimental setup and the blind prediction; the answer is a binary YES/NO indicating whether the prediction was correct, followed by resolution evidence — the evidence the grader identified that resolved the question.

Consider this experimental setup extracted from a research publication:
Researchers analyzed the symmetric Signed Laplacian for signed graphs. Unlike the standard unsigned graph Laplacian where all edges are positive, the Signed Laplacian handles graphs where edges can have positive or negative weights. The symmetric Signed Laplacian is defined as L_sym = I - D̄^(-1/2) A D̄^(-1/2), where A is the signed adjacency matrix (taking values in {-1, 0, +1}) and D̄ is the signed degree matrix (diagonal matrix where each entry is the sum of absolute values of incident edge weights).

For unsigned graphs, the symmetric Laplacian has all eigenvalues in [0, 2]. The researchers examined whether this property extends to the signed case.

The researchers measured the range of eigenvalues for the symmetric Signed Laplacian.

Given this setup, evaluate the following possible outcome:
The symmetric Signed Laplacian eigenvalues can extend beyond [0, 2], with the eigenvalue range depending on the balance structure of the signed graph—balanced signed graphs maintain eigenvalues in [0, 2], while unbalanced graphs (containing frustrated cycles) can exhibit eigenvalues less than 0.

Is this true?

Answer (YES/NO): NO